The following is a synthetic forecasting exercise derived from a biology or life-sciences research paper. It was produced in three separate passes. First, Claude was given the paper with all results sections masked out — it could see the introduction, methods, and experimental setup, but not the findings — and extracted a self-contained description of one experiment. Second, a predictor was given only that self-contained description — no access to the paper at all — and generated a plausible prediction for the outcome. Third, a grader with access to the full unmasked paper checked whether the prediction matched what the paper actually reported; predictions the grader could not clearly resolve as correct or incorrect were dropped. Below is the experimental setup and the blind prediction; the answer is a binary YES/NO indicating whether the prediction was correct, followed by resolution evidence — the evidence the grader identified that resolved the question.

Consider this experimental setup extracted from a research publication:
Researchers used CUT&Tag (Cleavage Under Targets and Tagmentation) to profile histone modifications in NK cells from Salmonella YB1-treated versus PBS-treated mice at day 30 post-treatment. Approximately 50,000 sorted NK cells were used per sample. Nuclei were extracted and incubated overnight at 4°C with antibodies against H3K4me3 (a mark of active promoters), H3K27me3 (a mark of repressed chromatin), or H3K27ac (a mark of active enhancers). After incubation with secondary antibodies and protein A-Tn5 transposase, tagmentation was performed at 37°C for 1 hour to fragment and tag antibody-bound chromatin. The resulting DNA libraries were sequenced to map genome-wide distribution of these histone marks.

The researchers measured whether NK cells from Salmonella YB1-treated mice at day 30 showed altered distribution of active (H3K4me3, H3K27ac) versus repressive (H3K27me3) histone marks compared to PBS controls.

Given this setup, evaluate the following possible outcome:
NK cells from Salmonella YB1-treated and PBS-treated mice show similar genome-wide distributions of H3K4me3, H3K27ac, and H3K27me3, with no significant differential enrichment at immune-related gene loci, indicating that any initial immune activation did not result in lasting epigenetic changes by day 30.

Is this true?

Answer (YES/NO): NO